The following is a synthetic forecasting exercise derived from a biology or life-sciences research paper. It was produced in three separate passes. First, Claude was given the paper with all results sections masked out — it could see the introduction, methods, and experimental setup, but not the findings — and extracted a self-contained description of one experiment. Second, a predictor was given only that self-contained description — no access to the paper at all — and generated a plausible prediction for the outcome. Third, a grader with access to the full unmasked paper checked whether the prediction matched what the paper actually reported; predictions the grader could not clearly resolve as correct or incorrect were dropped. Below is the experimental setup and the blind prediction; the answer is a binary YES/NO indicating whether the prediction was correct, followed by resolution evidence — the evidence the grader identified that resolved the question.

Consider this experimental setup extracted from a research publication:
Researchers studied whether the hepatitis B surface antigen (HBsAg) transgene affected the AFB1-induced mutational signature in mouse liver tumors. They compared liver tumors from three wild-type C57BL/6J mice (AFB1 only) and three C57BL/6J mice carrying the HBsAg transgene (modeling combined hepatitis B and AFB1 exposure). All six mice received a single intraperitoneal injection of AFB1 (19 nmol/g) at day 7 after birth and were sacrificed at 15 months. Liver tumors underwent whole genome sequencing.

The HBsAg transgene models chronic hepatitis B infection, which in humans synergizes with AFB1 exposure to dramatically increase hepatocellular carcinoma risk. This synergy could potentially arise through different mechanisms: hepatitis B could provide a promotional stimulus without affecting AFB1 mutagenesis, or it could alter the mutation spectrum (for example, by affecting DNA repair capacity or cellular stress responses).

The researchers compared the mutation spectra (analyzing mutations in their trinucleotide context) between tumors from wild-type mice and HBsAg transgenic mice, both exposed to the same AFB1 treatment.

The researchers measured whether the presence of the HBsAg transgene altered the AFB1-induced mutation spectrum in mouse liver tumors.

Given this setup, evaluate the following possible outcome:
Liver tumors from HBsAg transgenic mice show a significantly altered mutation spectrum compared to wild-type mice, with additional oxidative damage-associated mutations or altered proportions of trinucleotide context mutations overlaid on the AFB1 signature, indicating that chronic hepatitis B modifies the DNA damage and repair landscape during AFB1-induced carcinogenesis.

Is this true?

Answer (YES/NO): NO